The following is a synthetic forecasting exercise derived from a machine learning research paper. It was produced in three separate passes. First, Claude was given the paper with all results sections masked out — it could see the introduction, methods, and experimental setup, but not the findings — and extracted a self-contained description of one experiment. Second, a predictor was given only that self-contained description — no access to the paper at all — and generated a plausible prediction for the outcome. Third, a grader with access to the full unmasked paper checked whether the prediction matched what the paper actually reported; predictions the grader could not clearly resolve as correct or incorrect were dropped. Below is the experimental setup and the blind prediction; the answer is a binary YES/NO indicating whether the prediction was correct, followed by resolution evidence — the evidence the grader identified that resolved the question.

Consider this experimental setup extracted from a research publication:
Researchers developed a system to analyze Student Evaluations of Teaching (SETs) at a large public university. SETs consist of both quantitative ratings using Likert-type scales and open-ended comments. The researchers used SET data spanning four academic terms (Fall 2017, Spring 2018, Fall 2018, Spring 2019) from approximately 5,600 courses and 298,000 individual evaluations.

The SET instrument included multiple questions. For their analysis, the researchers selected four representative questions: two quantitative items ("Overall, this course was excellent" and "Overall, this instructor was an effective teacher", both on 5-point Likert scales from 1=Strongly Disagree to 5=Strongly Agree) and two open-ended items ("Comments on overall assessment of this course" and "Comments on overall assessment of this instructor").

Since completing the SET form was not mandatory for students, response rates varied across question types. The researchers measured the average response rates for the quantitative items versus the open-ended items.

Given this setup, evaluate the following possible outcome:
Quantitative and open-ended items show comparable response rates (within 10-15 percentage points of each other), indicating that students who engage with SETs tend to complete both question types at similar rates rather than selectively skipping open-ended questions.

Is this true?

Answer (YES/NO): NO